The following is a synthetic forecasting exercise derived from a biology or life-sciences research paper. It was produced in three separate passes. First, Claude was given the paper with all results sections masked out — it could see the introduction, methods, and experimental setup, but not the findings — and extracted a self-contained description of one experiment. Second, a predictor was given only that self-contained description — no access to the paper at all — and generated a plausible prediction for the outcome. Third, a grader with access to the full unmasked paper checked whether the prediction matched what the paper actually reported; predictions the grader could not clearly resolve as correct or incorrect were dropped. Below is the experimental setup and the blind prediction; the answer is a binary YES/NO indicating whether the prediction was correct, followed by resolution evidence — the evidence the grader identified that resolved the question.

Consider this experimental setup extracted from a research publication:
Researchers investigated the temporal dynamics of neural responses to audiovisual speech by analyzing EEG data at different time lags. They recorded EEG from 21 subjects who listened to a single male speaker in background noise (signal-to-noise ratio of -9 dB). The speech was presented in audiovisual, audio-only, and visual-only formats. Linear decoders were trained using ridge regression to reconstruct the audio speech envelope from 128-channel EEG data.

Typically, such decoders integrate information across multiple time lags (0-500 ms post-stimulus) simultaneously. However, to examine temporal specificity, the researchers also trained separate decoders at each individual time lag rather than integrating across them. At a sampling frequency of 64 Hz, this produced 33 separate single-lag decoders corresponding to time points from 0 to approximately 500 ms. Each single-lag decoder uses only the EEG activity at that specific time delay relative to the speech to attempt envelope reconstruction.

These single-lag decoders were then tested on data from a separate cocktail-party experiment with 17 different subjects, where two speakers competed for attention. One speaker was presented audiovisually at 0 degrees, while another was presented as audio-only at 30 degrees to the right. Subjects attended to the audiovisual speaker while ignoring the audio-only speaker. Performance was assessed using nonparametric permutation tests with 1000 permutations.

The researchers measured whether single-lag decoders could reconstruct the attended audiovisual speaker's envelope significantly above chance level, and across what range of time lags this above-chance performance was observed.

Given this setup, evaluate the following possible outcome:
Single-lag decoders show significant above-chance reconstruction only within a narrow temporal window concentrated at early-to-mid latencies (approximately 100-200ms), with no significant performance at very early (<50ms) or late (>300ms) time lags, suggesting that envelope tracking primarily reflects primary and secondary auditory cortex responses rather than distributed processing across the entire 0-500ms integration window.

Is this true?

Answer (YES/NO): NO